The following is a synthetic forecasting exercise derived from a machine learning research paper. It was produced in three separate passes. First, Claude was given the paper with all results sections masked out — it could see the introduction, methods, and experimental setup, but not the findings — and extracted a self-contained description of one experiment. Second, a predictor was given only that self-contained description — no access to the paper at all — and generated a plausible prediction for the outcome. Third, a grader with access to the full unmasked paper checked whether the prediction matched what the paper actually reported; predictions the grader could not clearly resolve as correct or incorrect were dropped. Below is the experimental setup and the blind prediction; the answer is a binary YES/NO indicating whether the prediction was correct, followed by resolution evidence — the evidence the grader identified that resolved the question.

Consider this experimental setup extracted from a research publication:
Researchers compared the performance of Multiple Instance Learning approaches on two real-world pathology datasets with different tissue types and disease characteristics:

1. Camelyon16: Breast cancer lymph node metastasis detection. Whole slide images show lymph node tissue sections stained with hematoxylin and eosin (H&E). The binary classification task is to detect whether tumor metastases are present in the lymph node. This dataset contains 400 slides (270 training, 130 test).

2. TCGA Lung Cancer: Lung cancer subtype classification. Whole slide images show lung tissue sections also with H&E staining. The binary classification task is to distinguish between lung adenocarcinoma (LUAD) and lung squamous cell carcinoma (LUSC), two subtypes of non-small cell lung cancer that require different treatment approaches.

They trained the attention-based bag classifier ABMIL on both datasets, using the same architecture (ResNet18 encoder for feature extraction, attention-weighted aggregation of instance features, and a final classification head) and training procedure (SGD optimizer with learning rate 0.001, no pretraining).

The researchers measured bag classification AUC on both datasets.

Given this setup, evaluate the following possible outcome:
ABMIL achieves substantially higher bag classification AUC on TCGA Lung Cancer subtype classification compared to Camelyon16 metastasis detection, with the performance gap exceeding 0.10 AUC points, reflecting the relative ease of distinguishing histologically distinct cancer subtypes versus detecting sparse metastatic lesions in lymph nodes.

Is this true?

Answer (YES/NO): YES